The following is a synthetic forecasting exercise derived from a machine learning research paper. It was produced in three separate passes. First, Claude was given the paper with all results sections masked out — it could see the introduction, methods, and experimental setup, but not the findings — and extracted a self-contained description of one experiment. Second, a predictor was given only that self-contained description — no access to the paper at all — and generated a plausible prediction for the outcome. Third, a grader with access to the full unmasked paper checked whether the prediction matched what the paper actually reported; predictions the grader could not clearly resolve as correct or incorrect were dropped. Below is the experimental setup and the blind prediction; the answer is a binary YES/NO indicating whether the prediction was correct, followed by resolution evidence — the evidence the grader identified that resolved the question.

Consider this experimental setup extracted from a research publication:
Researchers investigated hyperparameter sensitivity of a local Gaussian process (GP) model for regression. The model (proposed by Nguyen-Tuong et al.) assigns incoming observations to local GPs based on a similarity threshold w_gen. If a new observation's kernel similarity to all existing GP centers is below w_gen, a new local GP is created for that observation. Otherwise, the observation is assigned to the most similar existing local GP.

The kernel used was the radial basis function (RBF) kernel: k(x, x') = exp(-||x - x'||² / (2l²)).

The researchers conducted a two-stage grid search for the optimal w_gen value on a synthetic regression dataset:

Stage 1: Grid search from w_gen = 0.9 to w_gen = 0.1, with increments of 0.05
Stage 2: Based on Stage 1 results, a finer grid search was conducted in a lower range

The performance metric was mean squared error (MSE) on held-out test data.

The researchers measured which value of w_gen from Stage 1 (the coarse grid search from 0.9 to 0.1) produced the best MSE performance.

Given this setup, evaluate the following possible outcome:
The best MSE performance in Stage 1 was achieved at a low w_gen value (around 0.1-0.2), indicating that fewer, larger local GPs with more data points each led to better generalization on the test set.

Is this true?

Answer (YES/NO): YES